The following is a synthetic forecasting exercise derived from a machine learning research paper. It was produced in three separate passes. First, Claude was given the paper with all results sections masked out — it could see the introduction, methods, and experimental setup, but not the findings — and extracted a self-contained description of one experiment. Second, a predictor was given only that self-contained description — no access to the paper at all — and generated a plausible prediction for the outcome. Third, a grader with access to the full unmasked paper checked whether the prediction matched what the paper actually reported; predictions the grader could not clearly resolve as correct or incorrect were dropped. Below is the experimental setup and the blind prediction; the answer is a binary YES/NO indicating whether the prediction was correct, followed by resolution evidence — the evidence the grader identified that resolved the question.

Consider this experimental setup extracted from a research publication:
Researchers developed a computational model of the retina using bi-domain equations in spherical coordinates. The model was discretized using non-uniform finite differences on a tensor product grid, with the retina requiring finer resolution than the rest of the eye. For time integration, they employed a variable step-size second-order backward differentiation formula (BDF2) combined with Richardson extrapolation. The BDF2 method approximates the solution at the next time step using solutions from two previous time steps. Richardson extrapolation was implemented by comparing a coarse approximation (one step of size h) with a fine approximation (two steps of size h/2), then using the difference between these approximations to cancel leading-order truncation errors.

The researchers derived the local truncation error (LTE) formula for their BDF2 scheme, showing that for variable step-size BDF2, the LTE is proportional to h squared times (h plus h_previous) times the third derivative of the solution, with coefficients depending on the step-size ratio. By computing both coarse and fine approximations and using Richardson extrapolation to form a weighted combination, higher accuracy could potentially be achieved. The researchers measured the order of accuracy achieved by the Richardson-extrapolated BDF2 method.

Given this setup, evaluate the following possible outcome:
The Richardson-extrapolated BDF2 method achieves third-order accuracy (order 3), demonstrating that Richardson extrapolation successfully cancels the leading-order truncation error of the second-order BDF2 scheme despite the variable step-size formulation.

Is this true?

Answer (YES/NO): NO